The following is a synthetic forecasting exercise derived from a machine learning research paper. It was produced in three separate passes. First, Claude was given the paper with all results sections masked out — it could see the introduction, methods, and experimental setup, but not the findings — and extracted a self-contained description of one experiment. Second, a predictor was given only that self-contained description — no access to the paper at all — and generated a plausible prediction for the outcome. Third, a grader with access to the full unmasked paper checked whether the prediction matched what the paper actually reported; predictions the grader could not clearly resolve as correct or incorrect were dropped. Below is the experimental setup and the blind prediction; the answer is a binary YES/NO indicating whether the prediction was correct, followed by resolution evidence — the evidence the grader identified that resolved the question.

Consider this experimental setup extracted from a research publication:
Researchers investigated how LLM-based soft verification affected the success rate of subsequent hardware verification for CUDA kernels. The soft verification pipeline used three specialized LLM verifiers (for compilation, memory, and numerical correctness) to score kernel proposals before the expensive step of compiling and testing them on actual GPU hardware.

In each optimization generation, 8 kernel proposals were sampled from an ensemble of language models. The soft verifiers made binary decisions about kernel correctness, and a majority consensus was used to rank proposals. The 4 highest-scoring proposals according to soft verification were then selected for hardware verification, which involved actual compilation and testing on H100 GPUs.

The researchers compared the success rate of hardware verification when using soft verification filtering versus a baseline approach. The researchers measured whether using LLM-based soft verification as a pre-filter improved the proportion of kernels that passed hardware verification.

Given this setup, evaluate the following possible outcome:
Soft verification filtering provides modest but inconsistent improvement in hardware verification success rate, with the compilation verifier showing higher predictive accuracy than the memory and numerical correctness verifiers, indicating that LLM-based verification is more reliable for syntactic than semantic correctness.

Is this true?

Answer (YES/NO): NO